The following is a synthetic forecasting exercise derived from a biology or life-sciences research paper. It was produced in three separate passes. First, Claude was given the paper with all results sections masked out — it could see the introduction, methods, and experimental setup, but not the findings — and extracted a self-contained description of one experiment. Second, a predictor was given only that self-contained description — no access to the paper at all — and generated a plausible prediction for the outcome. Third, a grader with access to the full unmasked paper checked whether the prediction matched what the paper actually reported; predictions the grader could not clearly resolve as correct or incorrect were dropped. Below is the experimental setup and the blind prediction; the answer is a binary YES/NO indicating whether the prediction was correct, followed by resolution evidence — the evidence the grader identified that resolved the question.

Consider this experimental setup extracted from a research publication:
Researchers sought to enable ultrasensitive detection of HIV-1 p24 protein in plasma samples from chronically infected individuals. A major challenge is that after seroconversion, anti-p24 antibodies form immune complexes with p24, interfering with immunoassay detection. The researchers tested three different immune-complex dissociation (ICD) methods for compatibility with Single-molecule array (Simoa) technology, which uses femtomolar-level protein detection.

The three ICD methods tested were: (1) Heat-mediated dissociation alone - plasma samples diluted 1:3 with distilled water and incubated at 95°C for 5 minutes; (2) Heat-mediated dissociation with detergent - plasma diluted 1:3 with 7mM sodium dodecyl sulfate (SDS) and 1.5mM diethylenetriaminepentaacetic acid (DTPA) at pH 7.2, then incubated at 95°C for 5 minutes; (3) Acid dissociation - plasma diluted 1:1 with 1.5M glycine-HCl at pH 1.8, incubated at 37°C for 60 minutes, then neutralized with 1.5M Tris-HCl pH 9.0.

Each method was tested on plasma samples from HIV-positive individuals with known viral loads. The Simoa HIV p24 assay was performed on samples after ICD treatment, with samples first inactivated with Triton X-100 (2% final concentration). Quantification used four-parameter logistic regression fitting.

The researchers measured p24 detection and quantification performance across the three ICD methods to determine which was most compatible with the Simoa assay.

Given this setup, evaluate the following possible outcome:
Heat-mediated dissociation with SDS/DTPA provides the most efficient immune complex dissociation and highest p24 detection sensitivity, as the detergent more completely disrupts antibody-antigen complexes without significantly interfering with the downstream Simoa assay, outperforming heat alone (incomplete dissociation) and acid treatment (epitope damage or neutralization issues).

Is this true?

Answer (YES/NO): NO